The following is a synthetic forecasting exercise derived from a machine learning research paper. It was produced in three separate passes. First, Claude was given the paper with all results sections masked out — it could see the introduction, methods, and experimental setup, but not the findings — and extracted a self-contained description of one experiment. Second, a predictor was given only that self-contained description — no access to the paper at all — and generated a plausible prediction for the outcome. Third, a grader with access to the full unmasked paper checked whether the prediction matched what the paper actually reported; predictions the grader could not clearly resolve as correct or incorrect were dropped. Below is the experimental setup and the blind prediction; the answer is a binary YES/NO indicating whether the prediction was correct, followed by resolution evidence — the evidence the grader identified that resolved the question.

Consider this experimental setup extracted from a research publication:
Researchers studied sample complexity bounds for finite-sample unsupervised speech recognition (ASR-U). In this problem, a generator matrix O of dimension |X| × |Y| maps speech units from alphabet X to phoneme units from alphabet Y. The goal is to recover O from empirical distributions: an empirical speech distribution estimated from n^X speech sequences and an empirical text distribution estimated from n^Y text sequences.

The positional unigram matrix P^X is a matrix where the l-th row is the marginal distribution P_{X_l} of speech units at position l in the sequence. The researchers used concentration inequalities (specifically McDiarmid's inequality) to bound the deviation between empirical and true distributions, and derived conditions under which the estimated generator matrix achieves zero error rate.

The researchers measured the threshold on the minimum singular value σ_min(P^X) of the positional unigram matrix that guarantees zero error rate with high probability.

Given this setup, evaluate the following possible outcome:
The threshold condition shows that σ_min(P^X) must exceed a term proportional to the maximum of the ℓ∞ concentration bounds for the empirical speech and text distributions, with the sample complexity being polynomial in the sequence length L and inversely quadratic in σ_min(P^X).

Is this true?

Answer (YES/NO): NO